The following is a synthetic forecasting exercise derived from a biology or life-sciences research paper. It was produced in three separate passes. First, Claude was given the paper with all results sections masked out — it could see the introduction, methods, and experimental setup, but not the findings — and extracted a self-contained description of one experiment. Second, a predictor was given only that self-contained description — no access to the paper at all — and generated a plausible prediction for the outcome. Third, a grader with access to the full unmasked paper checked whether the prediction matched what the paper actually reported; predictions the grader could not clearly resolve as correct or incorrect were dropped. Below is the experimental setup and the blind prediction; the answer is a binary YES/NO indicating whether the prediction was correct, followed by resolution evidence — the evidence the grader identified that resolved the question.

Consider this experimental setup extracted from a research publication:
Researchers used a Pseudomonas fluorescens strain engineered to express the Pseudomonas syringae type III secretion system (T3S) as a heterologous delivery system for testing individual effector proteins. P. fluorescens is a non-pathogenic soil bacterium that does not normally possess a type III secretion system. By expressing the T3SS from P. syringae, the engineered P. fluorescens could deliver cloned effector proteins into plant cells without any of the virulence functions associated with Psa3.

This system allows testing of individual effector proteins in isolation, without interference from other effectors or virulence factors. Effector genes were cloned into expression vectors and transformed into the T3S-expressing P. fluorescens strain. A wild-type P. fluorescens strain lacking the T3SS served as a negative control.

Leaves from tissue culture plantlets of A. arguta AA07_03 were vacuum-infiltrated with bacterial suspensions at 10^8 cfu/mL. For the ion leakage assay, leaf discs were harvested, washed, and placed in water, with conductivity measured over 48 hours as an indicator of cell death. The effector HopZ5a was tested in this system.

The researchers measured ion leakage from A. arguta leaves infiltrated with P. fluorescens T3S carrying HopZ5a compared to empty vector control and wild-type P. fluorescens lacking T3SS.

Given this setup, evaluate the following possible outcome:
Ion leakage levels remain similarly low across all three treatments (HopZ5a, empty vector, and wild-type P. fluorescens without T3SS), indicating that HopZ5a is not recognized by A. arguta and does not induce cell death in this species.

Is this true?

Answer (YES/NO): NO